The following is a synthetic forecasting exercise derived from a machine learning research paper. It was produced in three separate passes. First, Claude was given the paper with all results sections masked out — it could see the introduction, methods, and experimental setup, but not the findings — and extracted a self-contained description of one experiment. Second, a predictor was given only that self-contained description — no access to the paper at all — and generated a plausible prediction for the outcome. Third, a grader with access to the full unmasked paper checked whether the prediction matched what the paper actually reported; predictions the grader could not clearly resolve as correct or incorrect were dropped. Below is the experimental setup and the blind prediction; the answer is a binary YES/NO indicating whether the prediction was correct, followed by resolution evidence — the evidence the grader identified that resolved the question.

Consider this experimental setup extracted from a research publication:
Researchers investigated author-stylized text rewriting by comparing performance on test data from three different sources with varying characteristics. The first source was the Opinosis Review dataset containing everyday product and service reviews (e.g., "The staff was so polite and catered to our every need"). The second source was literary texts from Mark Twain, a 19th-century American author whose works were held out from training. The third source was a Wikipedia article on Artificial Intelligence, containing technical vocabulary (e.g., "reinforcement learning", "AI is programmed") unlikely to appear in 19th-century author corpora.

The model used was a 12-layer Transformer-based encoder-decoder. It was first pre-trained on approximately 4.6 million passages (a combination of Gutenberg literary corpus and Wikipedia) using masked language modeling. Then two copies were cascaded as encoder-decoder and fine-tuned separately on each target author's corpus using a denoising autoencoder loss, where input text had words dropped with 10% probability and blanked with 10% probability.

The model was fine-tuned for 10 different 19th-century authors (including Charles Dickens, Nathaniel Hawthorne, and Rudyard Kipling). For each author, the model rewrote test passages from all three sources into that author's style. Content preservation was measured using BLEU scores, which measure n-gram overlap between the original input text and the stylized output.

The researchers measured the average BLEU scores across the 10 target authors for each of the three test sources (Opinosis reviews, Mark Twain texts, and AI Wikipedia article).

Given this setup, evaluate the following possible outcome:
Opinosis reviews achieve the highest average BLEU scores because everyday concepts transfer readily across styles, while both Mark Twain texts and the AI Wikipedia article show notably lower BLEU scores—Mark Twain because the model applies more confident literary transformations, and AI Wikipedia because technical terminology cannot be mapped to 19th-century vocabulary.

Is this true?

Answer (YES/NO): YES